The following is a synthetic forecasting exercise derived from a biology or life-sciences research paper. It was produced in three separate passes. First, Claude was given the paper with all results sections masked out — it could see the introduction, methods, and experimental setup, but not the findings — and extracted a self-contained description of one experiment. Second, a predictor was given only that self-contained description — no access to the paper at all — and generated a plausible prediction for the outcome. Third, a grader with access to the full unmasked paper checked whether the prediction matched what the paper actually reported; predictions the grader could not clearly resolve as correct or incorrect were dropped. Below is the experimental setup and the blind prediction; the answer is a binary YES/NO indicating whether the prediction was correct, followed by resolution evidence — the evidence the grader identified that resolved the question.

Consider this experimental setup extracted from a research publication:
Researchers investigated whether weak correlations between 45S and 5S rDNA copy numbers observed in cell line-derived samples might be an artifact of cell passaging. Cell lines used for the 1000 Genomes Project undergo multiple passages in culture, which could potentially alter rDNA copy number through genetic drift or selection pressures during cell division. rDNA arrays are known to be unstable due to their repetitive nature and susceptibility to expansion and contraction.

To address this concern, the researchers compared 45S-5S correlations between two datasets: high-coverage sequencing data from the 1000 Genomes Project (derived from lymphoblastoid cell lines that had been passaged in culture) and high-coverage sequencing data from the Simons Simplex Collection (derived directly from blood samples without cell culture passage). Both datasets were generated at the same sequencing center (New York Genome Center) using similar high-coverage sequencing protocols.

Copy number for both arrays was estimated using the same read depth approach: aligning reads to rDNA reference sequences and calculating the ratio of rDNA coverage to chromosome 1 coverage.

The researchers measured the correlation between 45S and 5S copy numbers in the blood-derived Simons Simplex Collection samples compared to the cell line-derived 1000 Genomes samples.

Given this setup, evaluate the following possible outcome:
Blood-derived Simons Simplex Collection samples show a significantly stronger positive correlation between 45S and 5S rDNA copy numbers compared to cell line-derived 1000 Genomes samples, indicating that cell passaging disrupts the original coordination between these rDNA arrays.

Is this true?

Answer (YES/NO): NO